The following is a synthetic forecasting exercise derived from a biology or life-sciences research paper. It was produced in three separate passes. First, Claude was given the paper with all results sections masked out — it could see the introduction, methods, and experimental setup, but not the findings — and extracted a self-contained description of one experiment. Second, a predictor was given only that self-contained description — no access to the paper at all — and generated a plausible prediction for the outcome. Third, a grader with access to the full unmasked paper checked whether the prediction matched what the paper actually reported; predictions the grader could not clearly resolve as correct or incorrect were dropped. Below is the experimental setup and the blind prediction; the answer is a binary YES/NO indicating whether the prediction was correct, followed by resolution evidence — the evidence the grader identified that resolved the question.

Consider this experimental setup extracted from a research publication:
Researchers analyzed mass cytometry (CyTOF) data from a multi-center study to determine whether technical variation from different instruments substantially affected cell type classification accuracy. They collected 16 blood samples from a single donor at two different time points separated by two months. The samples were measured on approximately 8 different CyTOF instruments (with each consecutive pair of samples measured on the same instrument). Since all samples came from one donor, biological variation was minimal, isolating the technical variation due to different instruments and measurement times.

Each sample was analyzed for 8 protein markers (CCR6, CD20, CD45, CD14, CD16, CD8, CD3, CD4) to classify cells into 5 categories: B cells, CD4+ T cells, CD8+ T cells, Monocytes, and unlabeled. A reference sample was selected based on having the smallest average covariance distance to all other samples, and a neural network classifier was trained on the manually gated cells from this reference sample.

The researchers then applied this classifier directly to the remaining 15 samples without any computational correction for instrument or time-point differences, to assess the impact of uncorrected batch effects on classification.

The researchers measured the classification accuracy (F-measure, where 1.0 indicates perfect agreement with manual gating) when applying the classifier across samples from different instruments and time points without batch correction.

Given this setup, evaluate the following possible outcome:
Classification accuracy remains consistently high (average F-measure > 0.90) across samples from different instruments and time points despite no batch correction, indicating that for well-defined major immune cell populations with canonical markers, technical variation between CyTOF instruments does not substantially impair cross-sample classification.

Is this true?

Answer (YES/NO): NO